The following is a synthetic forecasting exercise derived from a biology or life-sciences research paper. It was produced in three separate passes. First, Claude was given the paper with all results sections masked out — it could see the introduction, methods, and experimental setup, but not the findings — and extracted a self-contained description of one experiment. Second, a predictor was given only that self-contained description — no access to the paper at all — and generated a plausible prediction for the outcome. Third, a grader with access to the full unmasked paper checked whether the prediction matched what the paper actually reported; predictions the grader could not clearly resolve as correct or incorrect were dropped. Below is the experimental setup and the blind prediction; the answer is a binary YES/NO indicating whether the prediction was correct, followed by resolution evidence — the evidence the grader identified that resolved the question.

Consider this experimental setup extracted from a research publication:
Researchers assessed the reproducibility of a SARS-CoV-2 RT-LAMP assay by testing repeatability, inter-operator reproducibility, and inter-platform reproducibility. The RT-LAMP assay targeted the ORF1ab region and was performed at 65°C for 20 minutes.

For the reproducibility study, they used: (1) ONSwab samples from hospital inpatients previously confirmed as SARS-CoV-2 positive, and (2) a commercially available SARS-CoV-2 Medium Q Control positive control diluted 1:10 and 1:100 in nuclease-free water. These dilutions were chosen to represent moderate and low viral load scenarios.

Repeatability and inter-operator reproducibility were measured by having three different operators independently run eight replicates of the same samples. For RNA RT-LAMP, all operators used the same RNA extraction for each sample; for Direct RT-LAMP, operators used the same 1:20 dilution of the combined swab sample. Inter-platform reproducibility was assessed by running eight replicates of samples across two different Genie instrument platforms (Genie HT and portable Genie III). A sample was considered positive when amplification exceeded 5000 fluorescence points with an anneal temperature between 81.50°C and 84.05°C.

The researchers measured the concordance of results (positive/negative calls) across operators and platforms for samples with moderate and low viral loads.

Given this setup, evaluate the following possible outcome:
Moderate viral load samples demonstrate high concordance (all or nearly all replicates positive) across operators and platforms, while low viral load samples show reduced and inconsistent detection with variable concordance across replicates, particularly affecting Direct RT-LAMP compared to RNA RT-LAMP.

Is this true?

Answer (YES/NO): NO